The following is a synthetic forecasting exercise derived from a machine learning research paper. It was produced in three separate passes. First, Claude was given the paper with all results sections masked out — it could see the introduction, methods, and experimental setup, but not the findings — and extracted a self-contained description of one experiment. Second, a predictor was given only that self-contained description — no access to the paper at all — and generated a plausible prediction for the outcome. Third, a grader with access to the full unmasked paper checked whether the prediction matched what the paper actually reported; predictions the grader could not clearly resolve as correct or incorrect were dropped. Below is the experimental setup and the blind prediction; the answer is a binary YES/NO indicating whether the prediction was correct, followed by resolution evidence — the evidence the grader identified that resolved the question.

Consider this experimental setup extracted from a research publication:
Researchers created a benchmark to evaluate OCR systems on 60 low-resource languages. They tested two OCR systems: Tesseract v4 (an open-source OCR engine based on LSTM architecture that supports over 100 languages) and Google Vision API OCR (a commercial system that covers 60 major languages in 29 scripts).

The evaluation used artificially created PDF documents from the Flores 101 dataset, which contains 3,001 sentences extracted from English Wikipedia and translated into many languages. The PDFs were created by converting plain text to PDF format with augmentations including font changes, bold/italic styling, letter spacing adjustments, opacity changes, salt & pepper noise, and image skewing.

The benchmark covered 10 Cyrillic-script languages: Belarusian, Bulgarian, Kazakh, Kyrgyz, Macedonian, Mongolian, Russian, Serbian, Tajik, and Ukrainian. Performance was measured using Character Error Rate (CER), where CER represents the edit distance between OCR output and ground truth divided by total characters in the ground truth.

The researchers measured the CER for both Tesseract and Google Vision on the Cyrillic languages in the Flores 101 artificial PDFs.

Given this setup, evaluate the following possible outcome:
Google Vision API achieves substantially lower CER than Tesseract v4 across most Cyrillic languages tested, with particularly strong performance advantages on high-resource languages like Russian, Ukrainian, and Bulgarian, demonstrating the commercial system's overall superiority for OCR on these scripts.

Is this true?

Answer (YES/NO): NO